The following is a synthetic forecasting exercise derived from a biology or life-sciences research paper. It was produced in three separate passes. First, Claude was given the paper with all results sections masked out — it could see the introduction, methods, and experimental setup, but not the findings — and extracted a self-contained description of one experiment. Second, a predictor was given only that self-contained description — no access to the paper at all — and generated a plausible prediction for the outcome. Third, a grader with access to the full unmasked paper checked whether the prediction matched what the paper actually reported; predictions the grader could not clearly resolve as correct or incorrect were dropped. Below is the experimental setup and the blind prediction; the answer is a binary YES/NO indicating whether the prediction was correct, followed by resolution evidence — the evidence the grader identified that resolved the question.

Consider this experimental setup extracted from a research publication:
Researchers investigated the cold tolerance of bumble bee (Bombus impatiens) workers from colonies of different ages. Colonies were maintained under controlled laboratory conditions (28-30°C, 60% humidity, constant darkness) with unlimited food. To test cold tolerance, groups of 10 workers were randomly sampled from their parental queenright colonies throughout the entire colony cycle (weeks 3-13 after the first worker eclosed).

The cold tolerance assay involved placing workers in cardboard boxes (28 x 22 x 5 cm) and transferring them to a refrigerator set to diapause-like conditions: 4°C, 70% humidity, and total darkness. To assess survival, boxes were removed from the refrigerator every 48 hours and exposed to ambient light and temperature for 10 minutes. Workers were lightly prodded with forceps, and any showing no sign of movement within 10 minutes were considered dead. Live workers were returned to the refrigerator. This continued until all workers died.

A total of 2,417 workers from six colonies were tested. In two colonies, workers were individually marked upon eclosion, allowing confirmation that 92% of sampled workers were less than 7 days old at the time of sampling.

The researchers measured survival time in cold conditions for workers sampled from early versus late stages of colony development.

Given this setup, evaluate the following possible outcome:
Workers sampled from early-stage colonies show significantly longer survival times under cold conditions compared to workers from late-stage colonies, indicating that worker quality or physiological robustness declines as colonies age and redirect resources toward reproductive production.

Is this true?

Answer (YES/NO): NO